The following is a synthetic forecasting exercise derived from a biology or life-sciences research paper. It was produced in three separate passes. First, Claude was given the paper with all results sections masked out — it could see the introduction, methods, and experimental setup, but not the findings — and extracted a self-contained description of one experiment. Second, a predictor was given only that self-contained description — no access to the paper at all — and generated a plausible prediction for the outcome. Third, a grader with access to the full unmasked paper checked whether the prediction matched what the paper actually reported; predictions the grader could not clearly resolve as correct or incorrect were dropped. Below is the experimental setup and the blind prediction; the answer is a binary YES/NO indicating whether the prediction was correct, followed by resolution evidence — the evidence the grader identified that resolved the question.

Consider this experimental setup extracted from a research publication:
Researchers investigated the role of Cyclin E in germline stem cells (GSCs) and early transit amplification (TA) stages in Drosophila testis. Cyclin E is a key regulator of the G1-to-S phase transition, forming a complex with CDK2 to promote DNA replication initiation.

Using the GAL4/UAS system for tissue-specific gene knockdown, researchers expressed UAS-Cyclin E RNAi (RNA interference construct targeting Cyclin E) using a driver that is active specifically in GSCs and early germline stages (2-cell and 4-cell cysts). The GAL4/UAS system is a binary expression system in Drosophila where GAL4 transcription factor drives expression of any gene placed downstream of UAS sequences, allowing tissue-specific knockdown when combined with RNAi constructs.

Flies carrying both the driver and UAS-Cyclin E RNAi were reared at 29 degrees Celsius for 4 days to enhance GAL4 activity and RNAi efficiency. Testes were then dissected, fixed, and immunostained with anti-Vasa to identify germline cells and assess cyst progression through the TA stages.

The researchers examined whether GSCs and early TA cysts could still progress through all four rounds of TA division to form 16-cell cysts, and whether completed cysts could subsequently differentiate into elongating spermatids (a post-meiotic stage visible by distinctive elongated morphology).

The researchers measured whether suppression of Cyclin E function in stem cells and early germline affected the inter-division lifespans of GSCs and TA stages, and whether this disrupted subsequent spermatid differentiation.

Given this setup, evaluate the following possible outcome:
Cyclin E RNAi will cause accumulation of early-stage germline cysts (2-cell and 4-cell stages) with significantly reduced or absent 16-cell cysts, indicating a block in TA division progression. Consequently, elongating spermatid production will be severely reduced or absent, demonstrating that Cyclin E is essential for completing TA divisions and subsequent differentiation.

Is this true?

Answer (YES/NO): NO